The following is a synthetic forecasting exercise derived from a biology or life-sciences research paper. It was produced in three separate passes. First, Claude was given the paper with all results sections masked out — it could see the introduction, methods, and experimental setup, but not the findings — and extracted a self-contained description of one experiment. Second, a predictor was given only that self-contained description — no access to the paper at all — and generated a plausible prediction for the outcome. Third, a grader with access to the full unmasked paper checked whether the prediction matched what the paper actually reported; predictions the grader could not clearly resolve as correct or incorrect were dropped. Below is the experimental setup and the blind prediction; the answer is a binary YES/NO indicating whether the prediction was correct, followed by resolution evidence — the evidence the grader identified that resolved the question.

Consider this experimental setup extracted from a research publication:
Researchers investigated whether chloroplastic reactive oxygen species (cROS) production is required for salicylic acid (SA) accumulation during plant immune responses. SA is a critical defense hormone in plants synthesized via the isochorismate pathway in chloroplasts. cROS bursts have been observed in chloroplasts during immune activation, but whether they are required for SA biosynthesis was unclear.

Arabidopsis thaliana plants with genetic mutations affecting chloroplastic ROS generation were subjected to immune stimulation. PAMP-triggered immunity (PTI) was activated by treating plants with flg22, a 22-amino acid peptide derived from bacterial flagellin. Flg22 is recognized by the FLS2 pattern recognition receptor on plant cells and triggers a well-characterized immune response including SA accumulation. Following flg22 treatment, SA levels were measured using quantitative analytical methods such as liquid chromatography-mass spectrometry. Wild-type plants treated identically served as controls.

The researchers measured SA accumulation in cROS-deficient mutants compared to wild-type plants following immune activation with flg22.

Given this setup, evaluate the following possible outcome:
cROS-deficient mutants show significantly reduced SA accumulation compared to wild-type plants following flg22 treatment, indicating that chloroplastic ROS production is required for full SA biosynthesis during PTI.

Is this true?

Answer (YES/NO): YES